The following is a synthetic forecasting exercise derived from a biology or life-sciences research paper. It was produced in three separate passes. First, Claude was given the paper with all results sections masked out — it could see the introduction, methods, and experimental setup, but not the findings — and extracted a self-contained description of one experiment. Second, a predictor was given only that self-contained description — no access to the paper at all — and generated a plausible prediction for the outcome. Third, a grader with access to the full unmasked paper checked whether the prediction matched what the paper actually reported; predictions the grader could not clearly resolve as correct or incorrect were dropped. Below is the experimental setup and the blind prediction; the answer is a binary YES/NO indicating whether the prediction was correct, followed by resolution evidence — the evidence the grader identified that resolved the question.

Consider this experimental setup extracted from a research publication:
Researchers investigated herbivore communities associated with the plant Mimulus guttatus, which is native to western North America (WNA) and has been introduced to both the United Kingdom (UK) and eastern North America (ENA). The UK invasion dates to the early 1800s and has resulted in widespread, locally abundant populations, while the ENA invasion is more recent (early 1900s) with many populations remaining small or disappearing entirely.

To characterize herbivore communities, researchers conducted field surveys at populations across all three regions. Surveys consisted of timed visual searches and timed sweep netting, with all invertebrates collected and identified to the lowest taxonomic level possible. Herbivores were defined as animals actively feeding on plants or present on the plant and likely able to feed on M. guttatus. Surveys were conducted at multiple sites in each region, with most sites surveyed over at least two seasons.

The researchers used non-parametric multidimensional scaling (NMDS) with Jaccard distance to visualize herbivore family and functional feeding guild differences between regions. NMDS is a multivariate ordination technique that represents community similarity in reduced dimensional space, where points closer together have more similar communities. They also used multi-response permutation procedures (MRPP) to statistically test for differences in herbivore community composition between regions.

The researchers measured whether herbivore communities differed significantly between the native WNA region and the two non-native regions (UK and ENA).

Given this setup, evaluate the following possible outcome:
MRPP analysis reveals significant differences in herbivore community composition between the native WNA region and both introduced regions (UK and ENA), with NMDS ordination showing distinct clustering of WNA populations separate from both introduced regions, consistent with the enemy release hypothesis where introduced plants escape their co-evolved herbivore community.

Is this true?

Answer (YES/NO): YES